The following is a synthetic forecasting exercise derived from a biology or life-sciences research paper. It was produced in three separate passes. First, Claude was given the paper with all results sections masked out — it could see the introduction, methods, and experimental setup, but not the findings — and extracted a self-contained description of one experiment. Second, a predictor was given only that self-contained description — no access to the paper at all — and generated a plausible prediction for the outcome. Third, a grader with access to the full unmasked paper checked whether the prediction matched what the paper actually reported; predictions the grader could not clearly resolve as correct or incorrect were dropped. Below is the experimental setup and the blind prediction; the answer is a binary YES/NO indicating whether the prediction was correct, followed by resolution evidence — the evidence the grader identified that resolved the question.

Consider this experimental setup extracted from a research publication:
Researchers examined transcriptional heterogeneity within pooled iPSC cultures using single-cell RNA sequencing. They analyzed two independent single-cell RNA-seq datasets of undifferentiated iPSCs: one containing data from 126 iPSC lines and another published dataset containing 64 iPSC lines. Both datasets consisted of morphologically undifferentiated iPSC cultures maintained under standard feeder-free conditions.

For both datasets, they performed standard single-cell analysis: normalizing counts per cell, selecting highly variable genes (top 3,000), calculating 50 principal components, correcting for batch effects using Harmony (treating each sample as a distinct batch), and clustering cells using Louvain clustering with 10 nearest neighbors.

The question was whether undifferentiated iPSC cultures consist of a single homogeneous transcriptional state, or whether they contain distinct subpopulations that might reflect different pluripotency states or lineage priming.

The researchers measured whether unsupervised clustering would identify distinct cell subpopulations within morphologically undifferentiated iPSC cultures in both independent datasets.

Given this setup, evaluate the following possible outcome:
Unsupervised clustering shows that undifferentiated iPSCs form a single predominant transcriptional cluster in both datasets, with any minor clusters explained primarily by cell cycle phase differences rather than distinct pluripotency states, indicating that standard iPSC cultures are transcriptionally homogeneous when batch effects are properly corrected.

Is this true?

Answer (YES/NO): NO